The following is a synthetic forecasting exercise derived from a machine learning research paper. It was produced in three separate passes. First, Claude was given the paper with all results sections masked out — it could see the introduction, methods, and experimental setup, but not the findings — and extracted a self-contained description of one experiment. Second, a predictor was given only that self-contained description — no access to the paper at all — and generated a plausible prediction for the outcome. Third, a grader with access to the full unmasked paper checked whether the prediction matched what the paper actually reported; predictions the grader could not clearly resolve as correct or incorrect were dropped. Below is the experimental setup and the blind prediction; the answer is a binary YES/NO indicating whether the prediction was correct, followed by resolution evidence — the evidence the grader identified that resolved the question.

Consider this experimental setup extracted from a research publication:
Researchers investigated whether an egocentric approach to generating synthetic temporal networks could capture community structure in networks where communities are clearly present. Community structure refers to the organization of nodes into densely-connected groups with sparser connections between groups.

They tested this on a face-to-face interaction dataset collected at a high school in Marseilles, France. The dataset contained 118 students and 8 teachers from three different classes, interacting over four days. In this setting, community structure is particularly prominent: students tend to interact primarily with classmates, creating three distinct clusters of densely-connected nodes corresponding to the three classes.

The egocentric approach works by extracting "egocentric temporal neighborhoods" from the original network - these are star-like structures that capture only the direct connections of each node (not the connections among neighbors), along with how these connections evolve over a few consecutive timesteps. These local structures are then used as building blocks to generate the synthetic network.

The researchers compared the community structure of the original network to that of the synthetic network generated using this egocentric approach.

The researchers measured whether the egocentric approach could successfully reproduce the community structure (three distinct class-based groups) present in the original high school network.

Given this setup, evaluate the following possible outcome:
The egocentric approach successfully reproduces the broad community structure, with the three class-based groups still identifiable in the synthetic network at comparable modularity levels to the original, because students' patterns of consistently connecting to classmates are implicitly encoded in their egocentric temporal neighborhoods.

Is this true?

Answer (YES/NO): NO